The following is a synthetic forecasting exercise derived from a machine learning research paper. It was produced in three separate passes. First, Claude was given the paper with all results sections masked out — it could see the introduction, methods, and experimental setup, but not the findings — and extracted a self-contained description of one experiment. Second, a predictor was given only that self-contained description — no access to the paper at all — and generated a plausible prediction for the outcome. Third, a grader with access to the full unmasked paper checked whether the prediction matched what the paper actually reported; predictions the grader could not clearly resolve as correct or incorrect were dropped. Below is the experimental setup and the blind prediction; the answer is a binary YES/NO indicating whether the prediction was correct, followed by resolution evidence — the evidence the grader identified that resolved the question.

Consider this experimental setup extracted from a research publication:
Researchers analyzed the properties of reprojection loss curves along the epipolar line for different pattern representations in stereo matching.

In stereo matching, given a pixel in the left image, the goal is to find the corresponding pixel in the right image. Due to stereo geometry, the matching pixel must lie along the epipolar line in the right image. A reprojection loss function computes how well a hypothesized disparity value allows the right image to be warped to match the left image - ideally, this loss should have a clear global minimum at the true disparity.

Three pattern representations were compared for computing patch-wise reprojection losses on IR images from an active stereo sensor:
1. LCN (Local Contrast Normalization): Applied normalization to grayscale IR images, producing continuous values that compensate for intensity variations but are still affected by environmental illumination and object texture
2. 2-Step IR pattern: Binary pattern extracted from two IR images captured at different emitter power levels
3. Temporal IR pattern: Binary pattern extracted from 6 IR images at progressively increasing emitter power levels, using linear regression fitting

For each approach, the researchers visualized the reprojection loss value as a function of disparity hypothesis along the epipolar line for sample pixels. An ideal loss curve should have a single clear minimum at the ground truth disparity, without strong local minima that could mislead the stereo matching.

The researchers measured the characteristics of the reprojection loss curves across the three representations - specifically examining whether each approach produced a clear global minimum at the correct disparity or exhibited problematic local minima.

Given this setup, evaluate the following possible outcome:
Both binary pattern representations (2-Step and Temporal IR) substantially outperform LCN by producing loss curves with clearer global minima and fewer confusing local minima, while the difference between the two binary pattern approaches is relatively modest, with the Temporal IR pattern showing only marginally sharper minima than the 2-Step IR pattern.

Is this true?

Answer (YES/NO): NO